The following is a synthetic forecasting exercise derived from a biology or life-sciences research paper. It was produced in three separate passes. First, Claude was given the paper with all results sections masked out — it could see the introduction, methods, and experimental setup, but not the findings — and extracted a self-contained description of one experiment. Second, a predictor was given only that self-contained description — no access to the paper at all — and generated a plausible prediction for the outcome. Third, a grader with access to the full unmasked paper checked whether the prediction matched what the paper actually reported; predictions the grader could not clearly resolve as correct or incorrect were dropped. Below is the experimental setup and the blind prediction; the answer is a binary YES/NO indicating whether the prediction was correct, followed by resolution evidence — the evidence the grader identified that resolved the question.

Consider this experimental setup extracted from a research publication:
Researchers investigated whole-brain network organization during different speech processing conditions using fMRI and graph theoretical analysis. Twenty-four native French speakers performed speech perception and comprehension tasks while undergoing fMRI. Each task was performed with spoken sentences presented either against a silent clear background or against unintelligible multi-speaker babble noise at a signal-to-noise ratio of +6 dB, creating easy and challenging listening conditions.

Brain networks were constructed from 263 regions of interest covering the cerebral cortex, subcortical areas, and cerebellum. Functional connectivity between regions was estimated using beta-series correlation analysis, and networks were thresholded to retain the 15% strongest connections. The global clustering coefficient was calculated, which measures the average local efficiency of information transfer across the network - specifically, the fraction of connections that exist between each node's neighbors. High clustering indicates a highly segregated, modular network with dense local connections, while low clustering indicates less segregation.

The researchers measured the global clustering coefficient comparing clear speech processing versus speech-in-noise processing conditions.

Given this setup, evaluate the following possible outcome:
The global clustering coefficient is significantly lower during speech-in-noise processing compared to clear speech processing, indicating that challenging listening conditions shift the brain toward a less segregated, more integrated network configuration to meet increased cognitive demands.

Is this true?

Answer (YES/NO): NO